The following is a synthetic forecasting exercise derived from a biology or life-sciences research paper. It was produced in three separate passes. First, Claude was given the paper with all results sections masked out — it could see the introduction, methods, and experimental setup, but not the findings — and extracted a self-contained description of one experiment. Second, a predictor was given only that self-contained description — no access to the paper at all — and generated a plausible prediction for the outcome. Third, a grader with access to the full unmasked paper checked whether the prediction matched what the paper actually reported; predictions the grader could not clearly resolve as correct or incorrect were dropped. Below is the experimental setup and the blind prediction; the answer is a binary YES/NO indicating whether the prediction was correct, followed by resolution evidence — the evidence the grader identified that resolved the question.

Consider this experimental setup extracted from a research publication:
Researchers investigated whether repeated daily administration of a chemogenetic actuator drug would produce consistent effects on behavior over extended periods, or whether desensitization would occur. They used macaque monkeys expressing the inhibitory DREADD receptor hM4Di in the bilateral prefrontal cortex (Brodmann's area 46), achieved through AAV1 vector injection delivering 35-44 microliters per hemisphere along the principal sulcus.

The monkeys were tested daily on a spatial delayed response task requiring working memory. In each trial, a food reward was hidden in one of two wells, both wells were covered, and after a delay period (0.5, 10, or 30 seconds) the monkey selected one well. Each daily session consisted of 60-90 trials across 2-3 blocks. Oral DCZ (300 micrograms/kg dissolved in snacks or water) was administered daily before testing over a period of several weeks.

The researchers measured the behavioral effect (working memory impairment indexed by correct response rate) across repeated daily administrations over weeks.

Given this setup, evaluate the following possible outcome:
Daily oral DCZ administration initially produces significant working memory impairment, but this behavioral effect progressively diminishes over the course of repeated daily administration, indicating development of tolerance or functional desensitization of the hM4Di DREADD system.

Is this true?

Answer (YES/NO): NO